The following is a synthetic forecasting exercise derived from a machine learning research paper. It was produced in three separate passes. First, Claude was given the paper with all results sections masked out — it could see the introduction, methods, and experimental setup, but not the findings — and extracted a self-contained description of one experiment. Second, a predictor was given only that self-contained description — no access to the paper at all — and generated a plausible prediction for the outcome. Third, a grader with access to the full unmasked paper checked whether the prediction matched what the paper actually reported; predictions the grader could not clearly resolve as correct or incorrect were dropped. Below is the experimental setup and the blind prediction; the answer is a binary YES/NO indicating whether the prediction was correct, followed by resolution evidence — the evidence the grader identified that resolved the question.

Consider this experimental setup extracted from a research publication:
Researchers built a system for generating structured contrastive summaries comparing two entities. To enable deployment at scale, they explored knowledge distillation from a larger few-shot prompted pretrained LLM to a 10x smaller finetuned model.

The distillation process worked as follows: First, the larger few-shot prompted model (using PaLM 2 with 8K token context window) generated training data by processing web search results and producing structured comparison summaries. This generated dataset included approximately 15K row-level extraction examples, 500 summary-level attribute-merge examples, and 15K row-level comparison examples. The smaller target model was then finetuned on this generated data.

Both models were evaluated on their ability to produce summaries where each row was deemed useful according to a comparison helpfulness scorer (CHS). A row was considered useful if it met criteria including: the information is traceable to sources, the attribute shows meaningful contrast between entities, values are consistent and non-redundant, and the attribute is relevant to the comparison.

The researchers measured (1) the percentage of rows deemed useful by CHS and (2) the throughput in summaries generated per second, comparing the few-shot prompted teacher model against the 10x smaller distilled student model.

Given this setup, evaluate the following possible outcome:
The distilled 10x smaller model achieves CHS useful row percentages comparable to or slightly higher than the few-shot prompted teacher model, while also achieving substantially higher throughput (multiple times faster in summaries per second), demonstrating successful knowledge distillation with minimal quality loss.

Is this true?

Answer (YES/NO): NO